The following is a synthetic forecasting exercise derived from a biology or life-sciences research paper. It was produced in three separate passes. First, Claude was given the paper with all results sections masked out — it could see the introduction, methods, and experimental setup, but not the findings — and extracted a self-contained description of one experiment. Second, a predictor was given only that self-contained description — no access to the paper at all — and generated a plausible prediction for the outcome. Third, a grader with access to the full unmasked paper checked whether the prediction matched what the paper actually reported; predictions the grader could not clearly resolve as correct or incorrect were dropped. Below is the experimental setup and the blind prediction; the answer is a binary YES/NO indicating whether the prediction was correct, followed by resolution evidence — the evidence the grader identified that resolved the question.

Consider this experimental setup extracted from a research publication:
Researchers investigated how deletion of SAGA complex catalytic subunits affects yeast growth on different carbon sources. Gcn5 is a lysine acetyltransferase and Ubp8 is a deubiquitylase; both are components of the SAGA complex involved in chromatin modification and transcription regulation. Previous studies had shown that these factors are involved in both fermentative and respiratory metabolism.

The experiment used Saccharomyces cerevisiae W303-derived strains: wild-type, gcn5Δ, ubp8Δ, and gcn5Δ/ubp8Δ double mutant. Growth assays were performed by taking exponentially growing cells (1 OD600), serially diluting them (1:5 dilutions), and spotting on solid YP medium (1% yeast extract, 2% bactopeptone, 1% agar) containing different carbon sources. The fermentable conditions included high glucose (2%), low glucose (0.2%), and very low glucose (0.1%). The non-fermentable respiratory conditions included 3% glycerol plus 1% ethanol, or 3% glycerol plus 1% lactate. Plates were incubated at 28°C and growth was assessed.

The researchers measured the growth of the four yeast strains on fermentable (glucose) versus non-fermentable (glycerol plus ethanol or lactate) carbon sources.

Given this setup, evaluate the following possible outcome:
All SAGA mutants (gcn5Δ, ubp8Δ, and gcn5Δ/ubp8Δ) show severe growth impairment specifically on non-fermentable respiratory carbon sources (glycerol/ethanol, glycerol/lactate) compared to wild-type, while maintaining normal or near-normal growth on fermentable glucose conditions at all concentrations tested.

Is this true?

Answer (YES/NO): NO